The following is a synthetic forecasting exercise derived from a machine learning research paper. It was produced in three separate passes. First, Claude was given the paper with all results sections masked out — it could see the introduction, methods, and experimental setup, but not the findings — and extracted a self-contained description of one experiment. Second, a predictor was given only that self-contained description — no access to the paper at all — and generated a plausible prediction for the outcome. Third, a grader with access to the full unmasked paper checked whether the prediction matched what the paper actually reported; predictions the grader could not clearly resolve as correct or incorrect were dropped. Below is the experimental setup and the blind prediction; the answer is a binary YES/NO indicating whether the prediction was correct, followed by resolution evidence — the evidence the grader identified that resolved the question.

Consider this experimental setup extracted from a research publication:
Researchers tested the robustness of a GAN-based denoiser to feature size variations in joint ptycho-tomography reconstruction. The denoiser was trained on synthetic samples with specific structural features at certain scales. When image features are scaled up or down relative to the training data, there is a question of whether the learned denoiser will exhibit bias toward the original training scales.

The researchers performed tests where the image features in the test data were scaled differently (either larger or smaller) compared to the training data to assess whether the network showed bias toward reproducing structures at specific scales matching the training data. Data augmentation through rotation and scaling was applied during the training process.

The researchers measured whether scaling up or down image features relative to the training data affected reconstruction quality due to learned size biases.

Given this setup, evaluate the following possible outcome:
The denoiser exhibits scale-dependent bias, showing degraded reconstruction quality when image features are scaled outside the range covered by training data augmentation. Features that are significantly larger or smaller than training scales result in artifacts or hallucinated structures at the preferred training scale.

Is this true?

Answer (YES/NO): NO